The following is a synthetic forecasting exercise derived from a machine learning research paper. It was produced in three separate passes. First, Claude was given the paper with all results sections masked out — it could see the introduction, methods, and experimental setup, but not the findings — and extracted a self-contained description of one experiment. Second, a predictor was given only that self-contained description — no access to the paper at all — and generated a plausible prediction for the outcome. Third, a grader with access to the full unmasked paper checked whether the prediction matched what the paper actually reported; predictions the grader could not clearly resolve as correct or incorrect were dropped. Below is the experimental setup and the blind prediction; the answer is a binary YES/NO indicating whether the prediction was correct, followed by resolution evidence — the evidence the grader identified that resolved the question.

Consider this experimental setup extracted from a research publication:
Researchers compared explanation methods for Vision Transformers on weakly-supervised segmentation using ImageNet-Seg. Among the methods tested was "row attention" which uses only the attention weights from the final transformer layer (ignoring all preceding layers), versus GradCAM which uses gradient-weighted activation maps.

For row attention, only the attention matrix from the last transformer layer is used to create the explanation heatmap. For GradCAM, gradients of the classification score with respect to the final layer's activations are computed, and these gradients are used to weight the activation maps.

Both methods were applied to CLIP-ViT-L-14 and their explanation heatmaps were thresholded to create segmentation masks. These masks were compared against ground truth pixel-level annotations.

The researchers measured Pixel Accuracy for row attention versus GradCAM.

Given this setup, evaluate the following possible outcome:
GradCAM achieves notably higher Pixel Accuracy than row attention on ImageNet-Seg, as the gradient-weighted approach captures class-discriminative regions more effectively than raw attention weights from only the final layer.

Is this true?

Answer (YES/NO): YES